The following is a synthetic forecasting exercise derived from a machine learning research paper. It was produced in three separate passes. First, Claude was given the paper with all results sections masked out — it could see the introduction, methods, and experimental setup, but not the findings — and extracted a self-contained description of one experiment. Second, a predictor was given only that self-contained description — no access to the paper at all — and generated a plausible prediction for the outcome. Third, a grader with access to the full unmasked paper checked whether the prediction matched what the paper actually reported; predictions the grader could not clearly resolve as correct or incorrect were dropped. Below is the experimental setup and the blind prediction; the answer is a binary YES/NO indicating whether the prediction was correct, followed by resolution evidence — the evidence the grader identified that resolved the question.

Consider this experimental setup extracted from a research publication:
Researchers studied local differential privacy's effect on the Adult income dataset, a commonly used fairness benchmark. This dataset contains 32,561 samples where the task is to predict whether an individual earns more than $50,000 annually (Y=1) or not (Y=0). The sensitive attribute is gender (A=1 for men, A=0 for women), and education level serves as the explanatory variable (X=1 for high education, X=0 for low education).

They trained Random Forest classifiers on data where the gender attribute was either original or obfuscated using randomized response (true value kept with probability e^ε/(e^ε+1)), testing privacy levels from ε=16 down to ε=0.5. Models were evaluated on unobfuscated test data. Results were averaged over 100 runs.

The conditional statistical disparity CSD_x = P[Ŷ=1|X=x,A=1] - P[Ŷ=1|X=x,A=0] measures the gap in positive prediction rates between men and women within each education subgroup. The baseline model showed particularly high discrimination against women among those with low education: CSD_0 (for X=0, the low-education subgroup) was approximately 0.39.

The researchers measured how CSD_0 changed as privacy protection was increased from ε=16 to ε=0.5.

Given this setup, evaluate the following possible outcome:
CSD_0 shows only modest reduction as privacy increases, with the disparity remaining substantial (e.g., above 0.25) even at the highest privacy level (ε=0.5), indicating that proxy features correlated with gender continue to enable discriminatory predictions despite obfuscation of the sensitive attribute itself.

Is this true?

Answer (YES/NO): NO